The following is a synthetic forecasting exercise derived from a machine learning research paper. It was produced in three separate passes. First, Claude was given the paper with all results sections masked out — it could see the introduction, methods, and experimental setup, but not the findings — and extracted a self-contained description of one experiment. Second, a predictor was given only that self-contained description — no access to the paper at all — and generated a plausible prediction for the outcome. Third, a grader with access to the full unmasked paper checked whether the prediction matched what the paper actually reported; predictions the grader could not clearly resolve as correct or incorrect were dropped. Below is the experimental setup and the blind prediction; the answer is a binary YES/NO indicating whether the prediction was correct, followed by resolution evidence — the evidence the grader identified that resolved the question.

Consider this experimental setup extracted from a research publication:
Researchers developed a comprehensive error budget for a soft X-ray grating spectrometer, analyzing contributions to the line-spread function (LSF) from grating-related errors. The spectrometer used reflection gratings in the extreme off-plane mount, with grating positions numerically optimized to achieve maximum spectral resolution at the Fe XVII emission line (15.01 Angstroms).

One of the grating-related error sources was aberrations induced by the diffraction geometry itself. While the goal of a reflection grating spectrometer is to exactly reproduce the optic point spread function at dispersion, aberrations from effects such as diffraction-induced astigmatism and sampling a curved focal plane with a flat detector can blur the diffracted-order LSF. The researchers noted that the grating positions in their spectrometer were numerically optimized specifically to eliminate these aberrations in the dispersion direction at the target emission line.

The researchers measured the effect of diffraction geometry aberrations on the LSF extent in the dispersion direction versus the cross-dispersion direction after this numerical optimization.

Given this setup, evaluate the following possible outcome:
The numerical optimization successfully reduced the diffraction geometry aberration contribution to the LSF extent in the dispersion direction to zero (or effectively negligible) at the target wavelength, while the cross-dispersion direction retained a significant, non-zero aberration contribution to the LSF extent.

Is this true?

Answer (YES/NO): YES